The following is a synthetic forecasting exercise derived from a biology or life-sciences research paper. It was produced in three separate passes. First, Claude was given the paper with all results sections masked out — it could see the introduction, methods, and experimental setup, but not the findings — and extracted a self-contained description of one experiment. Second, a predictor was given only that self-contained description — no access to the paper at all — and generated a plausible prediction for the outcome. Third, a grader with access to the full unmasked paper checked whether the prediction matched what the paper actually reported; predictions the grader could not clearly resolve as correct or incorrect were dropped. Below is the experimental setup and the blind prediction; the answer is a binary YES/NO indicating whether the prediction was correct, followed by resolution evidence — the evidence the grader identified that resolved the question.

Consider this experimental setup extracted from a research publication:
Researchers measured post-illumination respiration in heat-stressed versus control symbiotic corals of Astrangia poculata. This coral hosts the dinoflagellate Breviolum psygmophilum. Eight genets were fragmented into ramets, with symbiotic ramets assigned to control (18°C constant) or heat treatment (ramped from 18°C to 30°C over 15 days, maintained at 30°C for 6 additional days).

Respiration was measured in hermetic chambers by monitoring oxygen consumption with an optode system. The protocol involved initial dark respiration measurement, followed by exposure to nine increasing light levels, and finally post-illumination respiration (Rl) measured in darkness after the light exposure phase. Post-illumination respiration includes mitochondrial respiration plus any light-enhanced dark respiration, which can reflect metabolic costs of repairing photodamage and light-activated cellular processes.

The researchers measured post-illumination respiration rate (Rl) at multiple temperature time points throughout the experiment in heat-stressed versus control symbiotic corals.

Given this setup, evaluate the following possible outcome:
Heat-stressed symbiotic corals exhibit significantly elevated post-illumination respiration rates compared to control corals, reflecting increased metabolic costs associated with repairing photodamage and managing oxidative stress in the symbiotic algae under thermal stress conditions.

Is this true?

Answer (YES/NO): NO